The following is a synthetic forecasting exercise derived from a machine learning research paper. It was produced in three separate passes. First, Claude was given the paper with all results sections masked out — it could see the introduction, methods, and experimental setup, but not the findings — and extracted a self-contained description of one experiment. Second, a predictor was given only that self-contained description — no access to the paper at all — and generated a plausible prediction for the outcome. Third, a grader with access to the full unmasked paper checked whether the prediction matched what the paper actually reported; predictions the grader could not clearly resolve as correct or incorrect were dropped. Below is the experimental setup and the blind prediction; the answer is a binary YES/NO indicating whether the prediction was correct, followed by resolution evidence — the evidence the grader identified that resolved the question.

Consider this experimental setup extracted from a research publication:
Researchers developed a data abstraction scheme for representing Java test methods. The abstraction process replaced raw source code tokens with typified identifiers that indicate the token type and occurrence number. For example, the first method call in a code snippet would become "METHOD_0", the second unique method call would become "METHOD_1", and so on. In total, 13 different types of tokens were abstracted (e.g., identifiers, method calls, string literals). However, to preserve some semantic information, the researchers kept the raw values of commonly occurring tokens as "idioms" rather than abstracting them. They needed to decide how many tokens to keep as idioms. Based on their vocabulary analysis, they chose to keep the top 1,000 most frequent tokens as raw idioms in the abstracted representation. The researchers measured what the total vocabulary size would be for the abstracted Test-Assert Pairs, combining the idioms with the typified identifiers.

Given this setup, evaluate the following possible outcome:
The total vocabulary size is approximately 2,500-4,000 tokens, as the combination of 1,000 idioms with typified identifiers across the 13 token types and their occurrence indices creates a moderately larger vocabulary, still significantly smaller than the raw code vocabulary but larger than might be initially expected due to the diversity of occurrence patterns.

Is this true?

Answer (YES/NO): NO